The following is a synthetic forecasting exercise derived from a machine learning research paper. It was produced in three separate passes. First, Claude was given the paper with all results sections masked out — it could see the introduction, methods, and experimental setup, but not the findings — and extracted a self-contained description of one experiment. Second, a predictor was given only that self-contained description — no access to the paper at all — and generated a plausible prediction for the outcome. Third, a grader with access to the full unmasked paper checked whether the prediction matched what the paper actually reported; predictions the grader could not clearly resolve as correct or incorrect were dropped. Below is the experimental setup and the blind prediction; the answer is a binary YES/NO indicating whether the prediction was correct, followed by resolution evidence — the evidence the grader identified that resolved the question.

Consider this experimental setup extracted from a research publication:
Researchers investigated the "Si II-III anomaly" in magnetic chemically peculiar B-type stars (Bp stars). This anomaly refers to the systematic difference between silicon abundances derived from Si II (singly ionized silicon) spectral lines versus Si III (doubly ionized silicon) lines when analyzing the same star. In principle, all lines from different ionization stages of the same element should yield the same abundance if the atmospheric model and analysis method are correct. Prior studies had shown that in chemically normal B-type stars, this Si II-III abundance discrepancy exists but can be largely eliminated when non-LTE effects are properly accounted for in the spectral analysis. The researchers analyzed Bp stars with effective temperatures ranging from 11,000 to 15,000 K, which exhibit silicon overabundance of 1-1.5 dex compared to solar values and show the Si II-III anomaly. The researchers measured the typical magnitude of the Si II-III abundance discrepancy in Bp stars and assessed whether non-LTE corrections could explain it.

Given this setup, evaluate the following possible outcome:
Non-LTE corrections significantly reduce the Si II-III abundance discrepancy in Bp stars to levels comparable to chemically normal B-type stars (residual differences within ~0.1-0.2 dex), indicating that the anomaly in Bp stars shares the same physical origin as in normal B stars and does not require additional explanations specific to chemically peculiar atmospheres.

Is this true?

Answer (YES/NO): NO